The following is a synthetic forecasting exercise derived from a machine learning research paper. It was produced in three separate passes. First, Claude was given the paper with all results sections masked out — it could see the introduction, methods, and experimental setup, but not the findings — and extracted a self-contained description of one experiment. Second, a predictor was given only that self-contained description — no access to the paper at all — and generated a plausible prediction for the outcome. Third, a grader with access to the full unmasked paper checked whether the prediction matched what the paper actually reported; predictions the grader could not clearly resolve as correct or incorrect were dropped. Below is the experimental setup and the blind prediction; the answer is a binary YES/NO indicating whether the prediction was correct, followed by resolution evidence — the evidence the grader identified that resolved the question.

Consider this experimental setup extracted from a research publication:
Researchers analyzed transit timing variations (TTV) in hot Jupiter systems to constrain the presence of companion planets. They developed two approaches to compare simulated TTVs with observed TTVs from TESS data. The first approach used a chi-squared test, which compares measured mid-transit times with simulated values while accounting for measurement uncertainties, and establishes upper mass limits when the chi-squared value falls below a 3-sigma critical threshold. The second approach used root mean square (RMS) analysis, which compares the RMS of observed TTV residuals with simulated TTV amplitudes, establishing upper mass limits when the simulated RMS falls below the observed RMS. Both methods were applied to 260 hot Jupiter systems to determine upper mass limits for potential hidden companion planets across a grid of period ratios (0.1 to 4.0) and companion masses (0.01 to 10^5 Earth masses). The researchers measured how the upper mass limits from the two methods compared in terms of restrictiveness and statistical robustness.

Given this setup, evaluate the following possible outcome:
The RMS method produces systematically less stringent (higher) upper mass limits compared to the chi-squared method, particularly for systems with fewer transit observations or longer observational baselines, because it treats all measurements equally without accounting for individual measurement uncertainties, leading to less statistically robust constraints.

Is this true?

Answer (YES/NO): NO